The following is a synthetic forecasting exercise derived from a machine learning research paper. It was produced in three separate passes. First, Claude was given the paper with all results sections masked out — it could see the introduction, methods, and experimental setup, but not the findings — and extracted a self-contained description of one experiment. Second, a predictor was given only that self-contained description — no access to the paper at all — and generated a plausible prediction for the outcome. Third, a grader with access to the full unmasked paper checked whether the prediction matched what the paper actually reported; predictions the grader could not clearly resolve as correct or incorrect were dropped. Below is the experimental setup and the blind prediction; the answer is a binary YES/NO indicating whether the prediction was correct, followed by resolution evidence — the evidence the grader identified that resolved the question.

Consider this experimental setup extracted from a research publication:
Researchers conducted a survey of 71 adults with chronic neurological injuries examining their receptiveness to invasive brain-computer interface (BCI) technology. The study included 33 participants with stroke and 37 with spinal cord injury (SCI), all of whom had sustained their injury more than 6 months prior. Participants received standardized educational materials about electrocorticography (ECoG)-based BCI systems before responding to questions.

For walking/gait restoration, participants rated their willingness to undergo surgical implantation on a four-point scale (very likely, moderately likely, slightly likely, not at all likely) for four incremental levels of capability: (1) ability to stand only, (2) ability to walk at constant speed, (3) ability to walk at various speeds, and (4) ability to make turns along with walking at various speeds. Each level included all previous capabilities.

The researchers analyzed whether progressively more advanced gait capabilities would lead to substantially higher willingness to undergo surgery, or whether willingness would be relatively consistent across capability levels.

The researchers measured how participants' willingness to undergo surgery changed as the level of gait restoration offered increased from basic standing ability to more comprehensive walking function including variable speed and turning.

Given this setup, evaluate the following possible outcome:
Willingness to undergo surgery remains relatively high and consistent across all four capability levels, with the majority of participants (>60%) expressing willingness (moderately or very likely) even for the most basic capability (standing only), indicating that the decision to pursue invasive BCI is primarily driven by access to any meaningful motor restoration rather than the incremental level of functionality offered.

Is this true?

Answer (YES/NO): YES